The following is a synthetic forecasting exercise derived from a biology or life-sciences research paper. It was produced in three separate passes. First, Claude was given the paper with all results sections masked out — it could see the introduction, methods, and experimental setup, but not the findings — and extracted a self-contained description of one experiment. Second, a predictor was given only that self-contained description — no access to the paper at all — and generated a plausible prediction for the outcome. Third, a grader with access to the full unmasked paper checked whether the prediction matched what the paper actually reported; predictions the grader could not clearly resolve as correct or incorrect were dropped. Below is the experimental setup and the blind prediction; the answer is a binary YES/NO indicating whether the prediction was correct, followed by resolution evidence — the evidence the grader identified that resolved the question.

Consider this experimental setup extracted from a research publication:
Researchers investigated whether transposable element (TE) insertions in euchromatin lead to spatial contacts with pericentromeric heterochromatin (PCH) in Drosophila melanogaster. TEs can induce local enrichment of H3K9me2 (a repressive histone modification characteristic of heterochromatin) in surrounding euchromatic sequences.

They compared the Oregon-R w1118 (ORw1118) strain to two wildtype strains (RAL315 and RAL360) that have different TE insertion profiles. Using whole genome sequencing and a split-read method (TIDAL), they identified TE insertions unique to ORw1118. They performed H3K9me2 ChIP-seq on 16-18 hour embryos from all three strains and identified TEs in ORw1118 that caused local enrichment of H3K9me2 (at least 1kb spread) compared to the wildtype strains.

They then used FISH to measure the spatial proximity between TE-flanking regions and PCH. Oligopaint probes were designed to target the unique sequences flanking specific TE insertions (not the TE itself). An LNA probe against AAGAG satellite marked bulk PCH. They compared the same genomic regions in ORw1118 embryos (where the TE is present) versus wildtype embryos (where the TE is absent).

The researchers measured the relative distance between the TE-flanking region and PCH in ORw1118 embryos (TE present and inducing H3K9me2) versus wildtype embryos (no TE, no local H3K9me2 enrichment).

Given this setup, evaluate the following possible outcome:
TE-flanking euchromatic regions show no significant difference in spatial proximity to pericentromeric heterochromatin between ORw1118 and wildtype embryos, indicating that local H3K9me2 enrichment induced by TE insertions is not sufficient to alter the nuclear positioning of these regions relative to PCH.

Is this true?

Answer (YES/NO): NO